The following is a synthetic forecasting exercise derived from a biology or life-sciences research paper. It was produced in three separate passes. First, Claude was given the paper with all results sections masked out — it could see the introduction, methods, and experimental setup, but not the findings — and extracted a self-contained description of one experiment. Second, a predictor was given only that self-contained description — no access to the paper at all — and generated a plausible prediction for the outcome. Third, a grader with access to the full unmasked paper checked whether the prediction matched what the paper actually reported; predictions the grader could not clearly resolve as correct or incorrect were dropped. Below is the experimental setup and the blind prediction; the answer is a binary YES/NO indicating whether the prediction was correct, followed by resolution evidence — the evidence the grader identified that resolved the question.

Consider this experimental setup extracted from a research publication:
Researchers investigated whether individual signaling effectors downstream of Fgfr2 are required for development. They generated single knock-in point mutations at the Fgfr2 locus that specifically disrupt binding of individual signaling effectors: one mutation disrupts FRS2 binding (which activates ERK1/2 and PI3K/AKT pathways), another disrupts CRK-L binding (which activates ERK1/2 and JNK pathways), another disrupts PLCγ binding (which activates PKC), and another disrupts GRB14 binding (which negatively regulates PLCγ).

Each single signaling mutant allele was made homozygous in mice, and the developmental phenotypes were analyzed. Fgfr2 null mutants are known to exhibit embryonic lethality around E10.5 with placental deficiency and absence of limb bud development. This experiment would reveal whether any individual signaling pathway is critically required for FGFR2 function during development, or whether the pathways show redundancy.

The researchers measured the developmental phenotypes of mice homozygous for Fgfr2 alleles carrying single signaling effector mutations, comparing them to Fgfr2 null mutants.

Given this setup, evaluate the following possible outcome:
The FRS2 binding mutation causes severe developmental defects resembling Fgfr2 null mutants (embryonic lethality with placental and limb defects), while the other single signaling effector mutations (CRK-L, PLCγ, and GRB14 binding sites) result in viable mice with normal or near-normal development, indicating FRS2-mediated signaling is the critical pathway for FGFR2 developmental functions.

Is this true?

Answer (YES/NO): NO